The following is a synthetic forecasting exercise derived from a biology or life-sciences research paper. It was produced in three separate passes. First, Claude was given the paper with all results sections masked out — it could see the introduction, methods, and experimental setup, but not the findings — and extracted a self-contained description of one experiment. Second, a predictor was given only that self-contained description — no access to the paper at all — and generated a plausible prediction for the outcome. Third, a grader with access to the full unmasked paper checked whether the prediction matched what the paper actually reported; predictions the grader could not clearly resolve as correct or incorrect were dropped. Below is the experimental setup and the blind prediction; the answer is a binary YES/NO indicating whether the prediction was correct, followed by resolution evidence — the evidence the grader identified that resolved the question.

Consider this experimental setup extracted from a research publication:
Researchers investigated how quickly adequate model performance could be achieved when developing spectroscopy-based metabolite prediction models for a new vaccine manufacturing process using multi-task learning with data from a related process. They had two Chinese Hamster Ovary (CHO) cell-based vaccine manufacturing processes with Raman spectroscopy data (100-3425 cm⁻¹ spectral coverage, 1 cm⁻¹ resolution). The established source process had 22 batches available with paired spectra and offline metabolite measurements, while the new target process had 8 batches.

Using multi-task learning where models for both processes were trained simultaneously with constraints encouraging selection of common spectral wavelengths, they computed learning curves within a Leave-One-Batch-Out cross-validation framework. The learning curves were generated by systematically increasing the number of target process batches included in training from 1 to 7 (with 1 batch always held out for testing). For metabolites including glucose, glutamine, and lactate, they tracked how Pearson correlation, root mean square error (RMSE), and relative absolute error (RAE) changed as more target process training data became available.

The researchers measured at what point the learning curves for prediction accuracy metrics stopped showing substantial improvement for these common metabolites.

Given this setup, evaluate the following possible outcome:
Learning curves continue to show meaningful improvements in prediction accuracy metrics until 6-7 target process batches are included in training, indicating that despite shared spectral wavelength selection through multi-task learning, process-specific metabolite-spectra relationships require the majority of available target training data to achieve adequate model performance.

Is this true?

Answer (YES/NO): NO